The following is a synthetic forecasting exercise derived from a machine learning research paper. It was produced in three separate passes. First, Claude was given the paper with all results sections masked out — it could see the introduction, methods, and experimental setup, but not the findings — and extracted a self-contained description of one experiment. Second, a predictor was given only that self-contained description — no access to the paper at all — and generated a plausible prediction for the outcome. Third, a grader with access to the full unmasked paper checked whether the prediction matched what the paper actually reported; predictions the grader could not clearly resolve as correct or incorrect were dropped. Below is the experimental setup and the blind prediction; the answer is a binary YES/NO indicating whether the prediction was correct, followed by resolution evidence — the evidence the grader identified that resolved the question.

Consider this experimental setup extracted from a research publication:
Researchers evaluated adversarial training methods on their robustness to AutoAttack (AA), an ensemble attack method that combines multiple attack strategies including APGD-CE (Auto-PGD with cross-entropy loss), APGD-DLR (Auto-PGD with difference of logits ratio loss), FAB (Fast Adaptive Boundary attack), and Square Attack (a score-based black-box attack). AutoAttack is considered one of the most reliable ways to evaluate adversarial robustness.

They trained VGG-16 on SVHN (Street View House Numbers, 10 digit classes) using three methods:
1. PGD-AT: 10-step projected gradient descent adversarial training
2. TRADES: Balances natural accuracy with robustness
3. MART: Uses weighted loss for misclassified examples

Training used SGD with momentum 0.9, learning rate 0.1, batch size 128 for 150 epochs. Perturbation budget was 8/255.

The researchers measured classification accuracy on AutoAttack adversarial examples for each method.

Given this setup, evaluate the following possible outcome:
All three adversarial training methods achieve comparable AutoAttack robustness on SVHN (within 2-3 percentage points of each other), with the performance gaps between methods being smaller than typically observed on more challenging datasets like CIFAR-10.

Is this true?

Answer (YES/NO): YES